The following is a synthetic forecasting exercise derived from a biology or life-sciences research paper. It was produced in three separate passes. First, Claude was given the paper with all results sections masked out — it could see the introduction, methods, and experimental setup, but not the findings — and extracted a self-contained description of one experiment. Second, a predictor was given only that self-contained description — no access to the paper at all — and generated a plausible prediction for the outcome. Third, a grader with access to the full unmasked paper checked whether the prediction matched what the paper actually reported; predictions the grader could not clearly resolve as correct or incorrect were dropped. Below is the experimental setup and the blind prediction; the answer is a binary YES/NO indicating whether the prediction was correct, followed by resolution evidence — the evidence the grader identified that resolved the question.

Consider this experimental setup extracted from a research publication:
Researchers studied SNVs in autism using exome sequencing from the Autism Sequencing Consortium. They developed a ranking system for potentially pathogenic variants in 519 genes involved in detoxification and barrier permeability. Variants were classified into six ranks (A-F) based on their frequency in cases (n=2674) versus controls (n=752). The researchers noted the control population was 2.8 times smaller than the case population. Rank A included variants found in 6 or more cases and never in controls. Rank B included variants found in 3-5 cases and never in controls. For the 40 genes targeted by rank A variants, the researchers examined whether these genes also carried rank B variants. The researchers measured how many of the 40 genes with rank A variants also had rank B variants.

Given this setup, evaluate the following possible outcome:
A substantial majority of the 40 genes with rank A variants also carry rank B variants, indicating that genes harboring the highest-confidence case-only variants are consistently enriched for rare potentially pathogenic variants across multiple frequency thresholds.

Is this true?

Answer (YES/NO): NO